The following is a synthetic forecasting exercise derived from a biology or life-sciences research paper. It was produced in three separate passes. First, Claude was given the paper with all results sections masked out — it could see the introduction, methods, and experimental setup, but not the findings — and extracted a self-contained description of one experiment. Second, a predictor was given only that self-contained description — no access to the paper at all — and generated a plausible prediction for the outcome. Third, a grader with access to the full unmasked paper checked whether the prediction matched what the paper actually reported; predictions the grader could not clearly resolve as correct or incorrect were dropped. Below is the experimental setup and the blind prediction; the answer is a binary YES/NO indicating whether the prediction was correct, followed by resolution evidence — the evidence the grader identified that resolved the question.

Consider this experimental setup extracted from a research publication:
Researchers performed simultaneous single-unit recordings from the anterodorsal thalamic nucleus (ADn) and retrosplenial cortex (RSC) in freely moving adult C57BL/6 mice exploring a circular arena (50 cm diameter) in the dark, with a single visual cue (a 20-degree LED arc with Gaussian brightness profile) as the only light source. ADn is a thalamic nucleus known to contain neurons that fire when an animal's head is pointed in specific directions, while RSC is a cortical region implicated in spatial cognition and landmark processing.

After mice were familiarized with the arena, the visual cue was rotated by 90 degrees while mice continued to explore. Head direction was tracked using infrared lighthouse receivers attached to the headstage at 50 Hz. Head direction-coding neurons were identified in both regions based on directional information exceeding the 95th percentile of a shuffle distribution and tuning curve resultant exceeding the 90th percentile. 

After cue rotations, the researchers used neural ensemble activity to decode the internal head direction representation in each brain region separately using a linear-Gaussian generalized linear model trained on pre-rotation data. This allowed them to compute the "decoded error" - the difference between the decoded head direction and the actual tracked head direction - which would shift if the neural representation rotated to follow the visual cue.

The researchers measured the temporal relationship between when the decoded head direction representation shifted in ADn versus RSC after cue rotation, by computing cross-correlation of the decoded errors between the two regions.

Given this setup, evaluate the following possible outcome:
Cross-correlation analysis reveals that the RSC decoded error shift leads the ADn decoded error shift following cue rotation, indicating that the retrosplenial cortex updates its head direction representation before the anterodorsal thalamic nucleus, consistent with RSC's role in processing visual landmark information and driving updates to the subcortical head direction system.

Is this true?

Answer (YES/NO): NO